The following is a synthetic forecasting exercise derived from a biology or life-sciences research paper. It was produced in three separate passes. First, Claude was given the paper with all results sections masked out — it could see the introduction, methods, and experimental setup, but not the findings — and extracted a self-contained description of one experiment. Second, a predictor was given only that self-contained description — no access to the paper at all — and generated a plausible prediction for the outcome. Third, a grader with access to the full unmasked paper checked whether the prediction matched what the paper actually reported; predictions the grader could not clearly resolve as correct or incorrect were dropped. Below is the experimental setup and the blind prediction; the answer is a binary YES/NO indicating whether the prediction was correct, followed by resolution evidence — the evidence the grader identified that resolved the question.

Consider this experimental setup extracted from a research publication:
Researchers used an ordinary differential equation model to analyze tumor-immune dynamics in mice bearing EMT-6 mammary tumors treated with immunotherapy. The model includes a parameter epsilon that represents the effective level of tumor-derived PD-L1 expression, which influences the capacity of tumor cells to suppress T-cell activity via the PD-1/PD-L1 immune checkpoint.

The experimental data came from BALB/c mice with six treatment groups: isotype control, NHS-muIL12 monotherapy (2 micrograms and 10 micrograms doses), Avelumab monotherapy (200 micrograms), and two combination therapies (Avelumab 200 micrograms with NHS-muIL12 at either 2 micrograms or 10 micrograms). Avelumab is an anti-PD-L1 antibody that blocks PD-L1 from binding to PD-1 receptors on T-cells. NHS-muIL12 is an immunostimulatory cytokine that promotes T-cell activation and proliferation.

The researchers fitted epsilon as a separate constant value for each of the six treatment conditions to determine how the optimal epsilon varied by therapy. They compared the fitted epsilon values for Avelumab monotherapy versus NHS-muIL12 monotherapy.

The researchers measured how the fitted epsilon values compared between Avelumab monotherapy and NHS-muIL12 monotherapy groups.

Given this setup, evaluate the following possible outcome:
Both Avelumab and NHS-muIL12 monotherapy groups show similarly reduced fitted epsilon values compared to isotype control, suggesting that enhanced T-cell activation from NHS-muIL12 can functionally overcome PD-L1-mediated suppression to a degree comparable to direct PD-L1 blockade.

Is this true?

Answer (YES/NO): NO